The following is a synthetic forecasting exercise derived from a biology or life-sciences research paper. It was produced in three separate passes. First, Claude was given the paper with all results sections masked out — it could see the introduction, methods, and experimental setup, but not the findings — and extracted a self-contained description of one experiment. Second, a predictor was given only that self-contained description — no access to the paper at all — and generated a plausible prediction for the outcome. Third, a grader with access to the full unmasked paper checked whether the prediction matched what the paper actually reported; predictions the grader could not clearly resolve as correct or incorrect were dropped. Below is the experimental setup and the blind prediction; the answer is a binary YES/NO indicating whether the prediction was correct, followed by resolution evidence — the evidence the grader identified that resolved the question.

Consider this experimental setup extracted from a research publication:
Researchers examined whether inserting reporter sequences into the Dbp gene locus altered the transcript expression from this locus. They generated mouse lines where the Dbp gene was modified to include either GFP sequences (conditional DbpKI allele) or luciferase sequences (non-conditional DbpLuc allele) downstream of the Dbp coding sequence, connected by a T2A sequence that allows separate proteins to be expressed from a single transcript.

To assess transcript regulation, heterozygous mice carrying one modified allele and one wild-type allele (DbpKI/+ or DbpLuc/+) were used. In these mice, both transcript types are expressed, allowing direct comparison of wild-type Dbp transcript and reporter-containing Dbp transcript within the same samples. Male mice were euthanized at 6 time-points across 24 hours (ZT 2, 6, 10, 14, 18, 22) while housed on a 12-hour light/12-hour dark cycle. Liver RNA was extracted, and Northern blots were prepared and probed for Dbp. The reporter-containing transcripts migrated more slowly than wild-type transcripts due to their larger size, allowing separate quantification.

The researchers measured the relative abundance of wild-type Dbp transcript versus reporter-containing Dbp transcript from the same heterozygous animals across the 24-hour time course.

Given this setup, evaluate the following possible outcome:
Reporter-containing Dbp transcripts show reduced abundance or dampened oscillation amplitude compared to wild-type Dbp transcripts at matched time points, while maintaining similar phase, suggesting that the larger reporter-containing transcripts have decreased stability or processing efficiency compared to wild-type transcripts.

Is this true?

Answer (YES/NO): NO